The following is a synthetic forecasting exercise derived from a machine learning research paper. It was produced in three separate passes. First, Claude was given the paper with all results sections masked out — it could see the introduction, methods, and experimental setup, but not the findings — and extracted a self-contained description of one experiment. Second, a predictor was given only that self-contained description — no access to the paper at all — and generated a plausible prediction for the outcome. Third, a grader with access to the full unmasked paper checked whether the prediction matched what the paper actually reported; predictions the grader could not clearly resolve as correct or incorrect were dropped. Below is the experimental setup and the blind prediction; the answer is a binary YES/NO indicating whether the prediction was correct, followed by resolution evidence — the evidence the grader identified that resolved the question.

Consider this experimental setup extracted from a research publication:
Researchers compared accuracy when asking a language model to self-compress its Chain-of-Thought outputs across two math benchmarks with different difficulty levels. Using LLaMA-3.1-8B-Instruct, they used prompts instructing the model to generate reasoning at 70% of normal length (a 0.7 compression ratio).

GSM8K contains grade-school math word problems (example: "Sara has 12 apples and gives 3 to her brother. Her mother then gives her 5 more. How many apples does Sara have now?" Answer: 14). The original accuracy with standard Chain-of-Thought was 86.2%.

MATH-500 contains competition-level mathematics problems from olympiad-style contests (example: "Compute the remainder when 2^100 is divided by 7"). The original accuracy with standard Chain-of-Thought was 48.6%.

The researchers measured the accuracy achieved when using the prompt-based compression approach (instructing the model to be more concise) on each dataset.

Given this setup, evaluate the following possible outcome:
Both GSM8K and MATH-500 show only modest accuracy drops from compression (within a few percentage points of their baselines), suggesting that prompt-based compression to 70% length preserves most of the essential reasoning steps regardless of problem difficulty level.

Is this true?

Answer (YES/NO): NO